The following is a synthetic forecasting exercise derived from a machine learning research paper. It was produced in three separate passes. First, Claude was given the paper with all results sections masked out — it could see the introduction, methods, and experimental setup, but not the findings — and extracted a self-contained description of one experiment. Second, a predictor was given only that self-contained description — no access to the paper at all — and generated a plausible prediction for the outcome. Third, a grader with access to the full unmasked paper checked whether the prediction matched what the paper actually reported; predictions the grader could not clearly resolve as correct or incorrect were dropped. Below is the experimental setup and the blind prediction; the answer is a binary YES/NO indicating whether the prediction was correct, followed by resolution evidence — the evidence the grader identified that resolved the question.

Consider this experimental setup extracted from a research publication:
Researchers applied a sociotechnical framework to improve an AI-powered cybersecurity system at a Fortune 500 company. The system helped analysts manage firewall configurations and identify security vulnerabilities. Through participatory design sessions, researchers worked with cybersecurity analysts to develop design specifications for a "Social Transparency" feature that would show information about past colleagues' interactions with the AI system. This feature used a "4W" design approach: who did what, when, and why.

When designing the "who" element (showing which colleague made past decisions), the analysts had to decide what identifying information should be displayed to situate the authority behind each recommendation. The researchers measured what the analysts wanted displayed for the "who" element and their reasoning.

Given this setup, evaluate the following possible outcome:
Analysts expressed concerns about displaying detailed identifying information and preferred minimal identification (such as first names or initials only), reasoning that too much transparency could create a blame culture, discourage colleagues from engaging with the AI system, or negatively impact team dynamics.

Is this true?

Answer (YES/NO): NO